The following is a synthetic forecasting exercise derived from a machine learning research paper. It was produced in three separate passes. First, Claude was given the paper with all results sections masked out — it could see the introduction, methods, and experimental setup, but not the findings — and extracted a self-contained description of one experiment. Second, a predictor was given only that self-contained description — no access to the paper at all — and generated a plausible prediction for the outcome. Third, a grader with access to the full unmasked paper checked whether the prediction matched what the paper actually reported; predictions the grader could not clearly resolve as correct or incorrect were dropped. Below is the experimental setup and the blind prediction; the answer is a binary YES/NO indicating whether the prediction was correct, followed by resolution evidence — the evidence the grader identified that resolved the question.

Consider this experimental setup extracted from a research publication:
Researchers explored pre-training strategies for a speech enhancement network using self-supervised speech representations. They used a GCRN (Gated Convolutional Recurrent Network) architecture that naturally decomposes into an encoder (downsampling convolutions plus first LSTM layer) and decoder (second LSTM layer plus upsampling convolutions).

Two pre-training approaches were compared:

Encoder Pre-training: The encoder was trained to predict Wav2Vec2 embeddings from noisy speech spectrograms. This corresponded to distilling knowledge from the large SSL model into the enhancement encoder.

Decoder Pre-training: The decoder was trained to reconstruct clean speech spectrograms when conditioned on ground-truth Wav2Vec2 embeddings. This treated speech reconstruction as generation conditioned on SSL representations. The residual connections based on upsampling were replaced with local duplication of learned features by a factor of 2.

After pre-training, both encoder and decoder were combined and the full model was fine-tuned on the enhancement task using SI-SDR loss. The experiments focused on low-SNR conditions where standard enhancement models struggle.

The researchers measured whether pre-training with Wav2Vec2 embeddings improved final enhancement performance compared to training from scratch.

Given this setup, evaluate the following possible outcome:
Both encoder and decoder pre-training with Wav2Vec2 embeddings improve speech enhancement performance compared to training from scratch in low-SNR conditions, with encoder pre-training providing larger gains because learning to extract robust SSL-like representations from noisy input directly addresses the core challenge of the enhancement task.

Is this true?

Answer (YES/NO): NO